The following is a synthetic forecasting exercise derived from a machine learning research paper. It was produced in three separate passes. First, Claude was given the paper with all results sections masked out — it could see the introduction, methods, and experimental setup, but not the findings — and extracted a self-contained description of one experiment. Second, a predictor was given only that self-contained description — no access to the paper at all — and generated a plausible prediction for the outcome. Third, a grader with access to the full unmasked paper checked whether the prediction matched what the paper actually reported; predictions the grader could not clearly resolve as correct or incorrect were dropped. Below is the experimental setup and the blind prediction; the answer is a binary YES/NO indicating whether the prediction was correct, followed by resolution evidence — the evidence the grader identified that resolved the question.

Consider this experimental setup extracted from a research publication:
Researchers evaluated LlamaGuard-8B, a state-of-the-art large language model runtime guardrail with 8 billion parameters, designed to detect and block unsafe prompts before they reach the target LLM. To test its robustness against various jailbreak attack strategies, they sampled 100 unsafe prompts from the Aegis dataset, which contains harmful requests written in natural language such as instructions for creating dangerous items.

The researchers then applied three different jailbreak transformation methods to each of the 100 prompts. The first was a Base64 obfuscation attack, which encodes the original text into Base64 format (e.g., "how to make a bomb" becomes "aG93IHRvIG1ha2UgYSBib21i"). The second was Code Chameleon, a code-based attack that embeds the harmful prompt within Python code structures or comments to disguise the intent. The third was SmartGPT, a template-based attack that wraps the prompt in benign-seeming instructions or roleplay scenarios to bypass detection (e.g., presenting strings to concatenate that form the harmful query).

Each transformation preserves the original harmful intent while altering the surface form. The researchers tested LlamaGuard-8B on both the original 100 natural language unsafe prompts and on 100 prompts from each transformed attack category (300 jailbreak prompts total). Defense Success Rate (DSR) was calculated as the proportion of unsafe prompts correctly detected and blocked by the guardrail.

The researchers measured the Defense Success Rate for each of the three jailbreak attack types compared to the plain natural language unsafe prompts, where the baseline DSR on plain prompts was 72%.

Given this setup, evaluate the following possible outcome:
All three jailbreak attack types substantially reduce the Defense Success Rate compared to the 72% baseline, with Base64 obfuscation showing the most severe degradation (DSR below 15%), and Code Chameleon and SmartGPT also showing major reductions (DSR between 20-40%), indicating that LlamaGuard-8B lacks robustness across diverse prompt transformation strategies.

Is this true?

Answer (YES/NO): NO